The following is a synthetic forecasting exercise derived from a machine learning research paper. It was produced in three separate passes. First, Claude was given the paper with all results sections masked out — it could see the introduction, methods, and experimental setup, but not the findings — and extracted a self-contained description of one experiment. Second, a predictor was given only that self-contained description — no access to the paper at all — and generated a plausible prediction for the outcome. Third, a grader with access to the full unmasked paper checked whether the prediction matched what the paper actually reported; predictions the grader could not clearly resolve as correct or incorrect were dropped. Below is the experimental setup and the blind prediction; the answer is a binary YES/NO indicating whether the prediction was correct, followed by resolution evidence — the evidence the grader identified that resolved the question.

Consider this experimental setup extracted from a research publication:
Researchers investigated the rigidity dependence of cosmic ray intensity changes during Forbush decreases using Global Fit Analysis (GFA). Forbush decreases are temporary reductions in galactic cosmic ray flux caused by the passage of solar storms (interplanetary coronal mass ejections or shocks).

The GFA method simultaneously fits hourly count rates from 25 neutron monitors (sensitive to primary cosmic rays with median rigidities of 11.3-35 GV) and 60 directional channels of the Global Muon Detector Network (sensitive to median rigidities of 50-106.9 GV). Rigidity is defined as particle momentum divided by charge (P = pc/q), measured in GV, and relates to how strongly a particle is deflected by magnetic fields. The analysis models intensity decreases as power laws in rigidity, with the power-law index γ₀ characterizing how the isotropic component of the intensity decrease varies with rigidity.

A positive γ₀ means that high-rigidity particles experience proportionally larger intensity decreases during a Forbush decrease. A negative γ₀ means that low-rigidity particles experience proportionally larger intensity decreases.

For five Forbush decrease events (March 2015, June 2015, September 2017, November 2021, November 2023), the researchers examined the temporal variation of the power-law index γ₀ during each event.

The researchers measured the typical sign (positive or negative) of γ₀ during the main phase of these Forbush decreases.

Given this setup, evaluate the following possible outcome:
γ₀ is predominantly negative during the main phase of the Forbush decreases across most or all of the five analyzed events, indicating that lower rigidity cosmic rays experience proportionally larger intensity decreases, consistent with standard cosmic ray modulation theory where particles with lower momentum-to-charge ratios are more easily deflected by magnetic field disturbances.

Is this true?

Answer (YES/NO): YES